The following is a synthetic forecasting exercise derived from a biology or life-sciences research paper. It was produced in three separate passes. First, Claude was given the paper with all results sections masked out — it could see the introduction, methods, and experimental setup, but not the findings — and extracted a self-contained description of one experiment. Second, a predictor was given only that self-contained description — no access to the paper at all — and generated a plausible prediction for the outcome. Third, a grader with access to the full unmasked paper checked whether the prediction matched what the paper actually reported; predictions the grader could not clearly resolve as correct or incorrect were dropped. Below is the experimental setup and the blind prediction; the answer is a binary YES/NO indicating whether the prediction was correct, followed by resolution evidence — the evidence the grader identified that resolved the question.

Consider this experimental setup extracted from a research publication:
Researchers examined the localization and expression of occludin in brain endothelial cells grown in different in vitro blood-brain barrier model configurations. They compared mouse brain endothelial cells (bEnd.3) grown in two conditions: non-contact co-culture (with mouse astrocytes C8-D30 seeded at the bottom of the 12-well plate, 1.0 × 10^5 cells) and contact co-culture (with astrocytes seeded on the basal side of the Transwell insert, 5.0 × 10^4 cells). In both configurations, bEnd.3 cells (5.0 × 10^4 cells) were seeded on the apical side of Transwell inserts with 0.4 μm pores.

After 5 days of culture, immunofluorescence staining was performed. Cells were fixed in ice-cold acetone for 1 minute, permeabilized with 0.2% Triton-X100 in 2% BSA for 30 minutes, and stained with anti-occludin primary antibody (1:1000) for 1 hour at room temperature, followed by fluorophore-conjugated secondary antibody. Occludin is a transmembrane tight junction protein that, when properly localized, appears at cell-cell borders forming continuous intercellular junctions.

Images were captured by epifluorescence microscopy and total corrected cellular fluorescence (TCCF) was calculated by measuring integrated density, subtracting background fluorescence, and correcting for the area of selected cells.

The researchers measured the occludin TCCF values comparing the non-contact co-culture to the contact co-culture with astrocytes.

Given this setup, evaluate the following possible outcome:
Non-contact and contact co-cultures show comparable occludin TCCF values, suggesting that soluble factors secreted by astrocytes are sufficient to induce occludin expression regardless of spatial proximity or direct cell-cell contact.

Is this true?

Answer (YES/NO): NO